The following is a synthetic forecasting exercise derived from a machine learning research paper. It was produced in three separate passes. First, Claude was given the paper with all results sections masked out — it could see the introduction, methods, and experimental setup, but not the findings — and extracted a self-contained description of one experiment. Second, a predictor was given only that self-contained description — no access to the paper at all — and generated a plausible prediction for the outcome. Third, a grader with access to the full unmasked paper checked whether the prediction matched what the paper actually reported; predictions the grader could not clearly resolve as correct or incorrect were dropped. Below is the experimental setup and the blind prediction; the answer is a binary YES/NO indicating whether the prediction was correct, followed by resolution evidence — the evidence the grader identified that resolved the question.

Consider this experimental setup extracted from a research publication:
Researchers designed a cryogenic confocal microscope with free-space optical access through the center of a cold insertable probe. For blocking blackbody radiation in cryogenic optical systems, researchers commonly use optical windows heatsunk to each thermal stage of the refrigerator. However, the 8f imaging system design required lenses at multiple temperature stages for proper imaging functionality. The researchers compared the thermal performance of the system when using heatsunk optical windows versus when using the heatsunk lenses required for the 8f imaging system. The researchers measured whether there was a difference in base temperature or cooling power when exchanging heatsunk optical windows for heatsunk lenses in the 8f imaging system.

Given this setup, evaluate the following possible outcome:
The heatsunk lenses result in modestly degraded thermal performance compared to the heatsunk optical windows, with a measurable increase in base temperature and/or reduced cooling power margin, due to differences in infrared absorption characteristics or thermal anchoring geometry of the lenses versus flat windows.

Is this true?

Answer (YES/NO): NO